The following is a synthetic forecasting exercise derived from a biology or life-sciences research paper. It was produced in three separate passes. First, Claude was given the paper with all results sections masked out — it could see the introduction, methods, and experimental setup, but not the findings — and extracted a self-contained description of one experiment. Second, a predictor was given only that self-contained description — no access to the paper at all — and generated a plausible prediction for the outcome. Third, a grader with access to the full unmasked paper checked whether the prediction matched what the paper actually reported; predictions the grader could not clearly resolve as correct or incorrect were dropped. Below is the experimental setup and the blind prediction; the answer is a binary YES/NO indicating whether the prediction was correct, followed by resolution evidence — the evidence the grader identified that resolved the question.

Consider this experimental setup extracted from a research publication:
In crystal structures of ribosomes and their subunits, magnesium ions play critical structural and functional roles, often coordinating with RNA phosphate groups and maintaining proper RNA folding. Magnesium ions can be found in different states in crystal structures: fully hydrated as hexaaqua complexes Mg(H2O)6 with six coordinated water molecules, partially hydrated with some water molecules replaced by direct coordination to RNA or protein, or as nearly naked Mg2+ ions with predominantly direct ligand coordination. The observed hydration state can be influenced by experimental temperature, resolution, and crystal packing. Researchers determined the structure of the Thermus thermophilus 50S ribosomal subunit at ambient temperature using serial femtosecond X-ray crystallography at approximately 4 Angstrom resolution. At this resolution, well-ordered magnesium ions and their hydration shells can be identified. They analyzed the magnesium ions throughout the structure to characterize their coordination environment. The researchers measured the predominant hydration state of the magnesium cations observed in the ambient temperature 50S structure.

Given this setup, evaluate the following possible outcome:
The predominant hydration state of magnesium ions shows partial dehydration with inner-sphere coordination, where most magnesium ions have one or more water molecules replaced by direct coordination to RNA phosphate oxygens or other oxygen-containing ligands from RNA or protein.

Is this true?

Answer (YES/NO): NO